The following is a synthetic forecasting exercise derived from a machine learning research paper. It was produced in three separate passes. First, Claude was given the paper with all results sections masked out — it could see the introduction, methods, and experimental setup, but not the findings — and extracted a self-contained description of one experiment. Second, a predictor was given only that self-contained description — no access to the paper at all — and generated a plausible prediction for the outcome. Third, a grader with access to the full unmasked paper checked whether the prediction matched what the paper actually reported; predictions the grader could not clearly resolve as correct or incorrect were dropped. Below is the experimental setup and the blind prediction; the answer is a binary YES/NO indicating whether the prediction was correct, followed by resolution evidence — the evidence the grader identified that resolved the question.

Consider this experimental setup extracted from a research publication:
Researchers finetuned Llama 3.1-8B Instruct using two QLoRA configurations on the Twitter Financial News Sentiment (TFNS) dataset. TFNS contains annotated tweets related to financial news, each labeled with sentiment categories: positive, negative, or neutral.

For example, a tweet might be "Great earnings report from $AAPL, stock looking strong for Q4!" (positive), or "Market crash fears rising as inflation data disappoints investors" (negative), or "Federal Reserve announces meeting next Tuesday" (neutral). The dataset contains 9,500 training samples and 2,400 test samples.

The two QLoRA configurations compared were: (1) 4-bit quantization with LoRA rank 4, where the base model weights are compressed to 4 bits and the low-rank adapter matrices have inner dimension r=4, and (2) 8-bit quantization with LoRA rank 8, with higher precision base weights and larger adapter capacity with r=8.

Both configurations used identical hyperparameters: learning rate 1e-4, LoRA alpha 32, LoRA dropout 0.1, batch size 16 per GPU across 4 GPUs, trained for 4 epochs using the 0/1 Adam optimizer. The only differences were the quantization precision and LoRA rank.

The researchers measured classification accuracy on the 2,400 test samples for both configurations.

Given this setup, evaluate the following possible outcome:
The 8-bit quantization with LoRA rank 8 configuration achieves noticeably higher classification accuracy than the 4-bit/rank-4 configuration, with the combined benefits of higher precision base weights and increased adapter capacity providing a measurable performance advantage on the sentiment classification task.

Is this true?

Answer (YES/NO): NO